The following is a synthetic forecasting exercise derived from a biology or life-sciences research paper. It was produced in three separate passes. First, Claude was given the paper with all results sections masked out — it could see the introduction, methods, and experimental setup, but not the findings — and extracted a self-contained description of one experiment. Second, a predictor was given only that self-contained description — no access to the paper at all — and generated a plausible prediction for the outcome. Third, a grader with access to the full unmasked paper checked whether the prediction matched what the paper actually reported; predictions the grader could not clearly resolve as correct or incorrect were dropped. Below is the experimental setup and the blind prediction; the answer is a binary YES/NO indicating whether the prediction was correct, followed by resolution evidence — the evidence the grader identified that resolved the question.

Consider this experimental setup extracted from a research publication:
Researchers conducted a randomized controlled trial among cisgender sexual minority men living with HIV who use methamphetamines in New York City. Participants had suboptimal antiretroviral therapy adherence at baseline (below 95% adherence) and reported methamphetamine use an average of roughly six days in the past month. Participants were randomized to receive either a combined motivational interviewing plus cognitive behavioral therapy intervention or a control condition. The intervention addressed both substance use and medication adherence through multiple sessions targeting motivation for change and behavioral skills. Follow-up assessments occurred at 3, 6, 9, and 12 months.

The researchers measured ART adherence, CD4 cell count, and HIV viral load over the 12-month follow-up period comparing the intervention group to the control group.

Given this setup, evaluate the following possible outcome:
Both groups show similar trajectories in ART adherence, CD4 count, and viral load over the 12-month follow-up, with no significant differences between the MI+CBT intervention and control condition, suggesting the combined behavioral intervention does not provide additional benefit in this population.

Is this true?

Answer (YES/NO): YES